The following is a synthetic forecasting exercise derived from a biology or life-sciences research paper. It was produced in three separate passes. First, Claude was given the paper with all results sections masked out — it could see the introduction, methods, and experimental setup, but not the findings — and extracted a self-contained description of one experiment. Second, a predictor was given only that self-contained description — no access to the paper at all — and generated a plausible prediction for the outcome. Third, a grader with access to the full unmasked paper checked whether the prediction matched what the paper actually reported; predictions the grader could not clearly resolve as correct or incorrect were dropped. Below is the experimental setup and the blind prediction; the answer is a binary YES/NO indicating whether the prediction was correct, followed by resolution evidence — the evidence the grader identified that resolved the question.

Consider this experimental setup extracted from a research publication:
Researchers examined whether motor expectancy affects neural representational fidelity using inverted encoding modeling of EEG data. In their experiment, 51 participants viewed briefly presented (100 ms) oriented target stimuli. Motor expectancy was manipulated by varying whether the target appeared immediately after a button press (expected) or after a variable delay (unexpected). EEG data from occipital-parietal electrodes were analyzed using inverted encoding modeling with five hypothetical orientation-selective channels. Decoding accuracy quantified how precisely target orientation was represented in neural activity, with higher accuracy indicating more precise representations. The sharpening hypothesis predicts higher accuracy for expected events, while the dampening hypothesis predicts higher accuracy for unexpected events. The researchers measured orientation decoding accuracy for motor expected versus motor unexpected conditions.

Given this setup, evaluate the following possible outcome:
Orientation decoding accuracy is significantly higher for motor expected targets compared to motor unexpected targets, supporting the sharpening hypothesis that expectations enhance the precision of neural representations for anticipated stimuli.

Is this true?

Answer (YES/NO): NO